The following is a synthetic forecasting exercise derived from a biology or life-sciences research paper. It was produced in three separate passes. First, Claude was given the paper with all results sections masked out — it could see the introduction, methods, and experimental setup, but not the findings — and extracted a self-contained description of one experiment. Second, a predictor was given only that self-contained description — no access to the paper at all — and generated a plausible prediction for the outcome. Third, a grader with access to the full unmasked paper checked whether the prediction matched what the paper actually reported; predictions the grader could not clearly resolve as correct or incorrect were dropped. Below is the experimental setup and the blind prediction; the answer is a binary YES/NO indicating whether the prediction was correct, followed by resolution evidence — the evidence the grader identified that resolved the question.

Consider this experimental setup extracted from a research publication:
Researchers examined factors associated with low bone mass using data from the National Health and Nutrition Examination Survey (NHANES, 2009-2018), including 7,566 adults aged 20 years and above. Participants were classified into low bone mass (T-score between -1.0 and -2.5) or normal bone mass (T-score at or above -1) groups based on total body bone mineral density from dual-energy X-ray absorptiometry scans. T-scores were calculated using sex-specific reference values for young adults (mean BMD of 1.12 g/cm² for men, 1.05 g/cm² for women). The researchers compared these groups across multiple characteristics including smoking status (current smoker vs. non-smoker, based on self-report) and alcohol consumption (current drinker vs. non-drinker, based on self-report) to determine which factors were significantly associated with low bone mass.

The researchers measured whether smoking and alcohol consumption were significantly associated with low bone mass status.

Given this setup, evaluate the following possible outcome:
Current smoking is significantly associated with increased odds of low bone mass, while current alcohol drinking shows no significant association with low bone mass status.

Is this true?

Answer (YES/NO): NO